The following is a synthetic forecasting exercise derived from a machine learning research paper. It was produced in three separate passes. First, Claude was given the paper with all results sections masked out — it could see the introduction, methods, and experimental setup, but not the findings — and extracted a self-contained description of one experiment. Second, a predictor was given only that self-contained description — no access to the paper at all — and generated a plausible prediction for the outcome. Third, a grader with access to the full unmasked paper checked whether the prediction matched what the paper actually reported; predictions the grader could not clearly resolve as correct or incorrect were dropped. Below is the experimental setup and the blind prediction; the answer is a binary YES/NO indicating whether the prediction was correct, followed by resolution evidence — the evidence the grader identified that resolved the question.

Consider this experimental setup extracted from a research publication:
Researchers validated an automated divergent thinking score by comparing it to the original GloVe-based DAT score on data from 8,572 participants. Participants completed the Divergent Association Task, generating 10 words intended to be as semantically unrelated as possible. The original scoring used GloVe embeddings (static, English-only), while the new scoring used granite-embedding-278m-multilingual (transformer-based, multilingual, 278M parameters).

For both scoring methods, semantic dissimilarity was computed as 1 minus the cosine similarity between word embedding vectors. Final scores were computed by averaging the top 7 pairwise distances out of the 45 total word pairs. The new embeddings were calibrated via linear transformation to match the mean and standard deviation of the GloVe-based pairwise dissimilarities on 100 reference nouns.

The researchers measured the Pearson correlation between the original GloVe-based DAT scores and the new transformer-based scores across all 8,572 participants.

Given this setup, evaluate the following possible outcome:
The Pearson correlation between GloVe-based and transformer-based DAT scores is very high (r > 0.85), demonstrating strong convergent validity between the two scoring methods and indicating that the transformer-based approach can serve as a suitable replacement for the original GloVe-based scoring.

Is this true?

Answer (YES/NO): NO